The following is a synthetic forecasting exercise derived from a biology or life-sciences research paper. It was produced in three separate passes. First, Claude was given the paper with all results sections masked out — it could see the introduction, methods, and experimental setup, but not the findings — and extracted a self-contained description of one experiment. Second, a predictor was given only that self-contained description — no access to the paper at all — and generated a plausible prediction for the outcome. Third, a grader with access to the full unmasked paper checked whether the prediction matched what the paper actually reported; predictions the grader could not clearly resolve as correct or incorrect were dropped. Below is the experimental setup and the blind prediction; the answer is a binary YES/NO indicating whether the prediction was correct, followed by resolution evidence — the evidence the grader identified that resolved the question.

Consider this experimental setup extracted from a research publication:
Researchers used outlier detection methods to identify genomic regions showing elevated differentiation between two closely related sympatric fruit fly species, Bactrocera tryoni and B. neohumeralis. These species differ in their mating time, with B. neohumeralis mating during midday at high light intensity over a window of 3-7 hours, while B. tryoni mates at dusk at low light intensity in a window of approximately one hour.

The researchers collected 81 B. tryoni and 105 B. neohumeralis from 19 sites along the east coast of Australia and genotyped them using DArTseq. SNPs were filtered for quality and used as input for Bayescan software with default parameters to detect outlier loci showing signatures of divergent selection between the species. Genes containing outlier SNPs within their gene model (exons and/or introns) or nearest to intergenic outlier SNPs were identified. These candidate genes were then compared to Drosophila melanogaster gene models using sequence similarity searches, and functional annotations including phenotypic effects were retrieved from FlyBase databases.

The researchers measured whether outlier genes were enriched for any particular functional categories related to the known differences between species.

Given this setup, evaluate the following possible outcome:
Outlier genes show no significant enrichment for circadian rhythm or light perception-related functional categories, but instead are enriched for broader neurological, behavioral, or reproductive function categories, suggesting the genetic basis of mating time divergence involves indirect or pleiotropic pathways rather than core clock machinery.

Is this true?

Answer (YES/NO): YES